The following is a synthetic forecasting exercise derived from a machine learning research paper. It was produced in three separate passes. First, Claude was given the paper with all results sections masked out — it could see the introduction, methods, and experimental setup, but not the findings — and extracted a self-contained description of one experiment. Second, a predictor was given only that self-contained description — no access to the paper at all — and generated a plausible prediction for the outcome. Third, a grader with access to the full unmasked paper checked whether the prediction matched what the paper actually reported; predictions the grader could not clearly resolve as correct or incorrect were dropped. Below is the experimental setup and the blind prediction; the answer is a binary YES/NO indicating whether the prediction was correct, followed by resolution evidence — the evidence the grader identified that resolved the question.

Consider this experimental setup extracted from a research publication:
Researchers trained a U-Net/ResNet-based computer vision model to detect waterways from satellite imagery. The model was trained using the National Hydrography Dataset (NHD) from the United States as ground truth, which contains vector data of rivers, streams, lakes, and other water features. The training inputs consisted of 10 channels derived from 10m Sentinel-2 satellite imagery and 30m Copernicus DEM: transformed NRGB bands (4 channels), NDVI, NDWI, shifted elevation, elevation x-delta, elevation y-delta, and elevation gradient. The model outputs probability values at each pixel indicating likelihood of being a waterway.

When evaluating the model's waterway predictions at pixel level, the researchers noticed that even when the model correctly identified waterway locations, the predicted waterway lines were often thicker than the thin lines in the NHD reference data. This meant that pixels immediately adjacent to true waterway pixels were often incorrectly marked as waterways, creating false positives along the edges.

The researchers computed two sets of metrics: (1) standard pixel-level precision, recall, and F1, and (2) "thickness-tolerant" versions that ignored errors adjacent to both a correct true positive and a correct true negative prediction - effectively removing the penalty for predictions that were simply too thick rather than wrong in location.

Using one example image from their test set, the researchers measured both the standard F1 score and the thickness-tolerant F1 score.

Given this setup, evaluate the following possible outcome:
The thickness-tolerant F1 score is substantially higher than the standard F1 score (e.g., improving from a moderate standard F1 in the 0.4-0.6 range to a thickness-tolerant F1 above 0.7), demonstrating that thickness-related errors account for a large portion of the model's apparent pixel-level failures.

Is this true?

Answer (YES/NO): YES